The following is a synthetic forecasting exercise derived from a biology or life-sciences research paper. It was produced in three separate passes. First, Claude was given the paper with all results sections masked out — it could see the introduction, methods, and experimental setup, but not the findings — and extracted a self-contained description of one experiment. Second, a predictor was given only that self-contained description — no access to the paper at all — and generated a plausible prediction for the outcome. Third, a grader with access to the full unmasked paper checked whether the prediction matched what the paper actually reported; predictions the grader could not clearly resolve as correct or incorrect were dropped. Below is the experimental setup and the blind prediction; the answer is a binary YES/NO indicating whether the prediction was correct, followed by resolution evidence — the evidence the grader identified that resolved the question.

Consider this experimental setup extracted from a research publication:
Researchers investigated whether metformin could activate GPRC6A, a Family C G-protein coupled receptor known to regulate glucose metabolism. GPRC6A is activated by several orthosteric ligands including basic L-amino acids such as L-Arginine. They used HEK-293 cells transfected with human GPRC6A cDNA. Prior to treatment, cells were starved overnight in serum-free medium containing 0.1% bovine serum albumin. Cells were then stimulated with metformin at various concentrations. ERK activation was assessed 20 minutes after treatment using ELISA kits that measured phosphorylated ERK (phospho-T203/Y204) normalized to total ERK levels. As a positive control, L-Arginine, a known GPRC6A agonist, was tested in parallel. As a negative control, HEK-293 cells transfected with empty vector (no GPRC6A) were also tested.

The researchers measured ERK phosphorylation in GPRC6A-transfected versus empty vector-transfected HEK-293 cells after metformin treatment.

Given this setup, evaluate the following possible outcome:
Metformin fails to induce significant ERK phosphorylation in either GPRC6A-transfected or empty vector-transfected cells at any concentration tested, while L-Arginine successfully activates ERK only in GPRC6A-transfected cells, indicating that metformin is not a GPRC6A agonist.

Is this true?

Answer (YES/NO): NO